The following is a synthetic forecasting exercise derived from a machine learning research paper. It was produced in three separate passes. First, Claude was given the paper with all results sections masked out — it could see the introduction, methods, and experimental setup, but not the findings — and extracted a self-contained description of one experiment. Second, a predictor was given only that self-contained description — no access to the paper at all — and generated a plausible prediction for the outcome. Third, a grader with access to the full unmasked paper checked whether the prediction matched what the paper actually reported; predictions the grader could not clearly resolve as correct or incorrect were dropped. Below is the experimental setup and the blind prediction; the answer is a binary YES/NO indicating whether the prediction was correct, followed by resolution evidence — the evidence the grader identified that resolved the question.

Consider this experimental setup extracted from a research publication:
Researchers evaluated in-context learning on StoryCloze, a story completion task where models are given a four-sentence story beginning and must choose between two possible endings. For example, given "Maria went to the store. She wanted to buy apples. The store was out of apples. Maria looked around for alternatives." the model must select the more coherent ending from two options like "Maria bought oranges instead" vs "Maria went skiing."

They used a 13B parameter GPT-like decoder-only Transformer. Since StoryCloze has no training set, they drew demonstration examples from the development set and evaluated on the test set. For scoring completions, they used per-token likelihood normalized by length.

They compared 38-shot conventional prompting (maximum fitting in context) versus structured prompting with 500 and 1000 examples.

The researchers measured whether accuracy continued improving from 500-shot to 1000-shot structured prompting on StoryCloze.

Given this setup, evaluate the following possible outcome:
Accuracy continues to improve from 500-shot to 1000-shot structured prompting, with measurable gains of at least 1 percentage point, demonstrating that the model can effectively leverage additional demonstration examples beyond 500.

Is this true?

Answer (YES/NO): NO